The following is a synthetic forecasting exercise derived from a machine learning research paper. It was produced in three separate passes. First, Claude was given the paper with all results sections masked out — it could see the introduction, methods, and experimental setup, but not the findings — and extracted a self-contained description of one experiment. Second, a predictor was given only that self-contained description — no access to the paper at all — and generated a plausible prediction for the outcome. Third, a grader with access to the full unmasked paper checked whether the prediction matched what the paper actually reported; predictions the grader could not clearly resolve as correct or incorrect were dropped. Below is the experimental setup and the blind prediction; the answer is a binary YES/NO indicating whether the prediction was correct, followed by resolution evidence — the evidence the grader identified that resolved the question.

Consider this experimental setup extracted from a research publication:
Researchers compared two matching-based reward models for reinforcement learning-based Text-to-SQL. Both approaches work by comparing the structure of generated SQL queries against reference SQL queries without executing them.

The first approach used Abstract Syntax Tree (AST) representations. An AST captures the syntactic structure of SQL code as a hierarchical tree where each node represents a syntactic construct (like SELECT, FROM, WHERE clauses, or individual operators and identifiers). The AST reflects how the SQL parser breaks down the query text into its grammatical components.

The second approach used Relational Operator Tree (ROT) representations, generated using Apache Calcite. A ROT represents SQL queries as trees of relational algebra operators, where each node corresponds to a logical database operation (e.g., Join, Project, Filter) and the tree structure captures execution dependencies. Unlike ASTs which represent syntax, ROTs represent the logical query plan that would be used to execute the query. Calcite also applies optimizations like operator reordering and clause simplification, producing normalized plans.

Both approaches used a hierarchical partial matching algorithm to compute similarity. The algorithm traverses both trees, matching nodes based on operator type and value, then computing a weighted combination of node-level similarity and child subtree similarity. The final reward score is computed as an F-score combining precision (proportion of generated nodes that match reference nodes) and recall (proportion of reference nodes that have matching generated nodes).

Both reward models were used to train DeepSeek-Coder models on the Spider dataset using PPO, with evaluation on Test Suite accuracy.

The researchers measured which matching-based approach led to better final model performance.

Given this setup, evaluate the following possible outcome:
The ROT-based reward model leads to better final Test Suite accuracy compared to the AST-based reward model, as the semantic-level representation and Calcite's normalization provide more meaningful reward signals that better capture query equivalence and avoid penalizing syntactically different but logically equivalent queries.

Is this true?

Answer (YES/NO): YES